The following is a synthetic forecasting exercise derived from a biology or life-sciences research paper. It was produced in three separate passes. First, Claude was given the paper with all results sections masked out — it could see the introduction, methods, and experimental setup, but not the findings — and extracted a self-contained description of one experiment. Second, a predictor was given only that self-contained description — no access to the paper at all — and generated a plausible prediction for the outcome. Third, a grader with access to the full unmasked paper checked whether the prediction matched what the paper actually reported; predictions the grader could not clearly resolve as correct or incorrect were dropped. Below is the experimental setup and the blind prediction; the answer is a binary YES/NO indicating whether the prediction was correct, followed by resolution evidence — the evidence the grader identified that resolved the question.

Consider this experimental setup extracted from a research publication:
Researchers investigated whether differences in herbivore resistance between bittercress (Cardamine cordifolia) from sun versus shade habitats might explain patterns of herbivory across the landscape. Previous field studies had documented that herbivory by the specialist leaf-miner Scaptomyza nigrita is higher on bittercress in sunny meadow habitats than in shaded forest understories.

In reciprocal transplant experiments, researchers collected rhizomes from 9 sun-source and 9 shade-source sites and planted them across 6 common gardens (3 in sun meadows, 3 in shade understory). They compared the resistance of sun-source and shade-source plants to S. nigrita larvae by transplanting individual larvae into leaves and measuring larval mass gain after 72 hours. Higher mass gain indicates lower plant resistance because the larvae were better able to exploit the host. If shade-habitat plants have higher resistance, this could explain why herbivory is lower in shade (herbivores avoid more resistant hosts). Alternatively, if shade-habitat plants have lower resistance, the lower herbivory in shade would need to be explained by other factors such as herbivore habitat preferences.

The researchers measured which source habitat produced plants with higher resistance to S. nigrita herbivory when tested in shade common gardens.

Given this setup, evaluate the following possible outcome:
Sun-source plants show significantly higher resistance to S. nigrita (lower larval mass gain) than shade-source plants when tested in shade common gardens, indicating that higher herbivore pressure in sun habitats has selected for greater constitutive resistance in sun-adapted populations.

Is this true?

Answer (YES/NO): YES